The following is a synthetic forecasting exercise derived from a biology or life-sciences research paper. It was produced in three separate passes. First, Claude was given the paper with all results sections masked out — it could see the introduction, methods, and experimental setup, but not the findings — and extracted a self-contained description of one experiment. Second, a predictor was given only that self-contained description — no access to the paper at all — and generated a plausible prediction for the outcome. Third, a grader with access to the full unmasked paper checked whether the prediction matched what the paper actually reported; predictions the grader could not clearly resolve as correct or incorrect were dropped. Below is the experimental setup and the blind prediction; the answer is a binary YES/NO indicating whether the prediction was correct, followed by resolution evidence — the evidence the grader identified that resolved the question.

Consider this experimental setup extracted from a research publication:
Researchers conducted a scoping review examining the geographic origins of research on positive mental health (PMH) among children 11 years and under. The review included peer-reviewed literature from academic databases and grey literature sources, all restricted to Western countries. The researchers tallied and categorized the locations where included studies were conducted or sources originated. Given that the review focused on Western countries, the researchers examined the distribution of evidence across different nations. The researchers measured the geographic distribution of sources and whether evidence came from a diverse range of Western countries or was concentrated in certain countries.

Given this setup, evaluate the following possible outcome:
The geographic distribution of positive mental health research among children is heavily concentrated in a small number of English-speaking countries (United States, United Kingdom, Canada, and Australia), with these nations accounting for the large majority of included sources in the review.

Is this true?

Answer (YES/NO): YES